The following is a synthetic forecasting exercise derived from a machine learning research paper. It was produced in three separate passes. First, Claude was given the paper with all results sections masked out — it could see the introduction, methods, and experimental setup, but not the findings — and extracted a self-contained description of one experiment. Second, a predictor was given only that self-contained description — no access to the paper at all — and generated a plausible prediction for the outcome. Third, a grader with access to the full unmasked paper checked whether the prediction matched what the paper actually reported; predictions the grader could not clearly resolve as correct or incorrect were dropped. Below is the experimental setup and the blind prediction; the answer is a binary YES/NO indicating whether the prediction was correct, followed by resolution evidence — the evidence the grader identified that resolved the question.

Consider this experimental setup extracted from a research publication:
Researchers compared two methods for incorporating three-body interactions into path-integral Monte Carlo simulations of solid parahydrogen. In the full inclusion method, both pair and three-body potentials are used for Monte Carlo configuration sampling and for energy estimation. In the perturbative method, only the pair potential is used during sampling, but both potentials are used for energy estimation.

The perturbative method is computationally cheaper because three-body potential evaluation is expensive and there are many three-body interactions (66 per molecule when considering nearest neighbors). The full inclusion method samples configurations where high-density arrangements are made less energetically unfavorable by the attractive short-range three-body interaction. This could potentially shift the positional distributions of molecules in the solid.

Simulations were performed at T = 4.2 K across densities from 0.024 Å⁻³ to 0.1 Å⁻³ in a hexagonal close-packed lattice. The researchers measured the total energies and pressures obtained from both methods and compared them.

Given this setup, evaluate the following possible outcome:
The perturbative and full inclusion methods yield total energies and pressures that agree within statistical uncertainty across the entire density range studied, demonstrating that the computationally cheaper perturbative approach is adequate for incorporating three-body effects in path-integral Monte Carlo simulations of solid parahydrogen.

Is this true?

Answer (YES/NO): NO